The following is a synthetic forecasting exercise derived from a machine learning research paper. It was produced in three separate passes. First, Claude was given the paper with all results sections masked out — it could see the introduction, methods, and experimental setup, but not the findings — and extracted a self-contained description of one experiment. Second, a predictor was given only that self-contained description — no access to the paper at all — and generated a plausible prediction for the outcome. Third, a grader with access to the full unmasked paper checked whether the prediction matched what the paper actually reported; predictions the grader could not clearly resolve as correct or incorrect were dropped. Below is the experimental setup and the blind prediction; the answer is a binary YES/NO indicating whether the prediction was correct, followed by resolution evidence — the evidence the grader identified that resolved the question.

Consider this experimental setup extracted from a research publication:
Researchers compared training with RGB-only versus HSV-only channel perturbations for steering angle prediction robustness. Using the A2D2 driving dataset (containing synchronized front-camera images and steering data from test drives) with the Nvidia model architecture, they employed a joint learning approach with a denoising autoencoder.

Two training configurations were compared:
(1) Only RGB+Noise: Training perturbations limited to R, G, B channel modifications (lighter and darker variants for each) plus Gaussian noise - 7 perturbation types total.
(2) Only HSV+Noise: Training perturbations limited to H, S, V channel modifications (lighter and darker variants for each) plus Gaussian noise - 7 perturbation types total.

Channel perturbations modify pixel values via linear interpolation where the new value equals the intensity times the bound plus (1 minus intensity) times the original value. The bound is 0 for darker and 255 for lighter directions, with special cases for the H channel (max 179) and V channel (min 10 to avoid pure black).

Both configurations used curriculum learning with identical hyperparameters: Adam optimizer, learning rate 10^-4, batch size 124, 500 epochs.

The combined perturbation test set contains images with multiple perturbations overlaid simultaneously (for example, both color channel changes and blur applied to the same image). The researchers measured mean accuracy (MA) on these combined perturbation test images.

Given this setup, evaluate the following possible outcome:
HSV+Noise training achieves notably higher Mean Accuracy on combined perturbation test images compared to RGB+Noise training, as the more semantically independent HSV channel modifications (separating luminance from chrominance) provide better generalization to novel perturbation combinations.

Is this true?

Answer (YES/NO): NO